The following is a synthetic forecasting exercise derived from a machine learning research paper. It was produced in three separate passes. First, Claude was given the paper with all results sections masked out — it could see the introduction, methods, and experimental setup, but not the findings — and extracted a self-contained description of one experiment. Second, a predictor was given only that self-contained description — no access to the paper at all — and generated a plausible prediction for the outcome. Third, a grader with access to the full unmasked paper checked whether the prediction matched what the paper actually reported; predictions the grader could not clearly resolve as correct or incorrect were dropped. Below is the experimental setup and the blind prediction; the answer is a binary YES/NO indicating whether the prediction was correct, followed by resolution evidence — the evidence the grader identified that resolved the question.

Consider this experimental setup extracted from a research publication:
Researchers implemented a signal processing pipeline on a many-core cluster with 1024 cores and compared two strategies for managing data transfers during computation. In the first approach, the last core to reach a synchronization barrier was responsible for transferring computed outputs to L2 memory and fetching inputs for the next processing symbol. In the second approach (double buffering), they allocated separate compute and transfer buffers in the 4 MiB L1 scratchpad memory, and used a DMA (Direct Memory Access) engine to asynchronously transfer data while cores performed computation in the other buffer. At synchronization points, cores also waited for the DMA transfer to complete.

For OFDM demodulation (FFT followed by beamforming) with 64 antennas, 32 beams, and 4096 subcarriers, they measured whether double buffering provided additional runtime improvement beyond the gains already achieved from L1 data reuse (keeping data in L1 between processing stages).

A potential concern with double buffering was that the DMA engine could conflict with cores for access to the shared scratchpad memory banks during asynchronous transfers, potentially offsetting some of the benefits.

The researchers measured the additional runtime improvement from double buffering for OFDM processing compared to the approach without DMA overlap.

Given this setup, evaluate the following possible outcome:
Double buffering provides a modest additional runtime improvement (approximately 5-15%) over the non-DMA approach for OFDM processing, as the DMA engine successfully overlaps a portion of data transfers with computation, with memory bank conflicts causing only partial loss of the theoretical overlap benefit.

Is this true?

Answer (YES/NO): YES